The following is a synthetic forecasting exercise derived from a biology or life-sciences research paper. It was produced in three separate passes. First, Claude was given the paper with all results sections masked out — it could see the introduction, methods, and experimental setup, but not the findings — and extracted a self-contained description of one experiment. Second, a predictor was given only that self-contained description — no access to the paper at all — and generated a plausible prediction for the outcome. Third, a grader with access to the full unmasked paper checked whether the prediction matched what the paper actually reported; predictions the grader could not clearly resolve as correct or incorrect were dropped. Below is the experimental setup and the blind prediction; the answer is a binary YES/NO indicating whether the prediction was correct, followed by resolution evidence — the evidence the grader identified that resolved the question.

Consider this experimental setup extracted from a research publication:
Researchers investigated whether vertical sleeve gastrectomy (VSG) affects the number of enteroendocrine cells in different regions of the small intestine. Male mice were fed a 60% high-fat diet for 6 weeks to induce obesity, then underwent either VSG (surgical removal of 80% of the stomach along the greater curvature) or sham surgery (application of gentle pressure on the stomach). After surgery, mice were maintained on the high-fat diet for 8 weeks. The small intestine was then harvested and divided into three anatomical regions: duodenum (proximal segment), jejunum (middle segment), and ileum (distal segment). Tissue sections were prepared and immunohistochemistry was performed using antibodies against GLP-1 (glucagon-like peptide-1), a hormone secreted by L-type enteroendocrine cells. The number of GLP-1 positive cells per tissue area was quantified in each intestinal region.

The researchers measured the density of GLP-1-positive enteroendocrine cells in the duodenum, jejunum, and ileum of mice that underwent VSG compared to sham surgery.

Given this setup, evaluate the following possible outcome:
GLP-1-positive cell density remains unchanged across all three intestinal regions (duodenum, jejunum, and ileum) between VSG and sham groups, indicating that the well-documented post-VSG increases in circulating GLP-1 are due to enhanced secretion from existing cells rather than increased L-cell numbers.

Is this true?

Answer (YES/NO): NO